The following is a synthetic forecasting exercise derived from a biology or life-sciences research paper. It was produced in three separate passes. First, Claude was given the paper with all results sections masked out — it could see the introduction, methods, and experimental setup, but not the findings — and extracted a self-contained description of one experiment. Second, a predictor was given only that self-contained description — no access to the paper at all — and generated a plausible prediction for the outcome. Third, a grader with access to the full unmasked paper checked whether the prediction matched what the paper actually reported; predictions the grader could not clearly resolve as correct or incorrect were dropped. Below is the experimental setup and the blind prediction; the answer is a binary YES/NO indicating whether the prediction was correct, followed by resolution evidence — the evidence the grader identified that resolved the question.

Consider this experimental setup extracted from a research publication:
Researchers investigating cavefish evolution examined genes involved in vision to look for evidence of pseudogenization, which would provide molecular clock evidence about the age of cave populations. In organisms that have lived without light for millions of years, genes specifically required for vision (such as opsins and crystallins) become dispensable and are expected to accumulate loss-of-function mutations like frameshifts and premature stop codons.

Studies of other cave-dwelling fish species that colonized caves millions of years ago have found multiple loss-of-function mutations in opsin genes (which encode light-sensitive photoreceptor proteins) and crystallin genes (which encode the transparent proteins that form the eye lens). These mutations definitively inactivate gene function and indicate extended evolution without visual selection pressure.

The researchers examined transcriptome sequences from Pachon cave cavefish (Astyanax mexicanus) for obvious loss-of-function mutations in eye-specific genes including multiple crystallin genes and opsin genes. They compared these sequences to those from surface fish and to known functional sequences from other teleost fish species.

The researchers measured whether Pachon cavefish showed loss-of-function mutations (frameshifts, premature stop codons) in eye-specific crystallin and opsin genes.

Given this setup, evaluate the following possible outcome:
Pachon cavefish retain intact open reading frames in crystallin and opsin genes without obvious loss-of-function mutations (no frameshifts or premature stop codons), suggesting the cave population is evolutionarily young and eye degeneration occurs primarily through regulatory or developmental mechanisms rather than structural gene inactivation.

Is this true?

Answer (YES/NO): YES